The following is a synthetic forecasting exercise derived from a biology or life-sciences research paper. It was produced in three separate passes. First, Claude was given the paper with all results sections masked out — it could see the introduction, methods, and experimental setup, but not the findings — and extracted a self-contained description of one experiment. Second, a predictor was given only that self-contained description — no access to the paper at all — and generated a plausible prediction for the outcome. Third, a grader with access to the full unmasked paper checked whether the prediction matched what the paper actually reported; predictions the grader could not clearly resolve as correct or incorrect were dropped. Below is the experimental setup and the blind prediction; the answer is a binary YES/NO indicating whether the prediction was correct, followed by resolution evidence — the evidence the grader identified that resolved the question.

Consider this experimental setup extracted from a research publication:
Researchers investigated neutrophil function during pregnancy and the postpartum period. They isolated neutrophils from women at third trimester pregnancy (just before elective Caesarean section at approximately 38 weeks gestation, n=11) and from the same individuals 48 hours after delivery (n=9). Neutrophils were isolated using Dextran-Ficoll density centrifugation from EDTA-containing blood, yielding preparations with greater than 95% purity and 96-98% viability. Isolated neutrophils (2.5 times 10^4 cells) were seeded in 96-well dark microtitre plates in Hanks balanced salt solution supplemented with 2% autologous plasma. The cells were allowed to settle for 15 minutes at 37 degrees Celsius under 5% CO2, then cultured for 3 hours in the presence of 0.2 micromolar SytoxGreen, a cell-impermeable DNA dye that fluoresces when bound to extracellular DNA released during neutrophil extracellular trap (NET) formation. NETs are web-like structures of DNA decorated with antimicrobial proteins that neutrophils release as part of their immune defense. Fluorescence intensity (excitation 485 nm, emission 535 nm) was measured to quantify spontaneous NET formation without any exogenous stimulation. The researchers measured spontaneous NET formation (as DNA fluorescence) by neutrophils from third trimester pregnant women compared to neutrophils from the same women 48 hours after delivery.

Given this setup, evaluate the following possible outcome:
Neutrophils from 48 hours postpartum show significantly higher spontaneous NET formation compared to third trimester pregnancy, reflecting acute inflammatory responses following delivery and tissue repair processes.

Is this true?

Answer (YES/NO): YES